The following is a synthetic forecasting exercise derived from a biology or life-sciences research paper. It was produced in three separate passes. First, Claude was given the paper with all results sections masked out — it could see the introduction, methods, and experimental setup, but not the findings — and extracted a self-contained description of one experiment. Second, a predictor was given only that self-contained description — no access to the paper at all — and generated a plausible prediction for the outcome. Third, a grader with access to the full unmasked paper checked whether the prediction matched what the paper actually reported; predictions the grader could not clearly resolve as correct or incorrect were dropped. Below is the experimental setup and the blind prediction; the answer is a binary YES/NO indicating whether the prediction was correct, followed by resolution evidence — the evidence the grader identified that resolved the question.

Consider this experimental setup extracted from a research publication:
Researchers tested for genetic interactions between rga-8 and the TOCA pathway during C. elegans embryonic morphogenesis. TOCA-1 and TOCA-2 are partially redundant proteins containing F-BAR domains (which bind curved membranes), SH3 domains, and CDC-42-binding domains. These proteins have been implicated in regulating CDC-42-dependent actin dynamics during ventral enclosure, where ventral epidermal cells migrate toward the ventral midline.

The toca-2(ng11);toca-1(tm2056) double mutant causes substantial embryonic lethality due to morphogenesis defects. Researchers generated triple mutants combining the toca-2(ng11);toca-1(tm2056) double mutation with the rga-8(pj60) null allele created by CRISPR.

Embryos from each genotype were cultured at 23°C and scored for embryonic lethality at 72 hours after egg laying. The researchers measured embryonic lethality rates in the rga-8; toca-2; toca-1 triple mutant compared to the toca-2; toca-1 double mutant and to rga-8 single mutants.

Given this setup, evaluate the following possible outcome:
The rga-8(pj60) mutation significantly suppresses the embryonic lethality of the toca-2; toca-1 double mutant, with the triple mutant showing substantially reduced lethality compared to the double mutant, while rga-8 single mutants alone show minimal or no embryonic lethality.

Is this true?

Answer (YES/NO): NO